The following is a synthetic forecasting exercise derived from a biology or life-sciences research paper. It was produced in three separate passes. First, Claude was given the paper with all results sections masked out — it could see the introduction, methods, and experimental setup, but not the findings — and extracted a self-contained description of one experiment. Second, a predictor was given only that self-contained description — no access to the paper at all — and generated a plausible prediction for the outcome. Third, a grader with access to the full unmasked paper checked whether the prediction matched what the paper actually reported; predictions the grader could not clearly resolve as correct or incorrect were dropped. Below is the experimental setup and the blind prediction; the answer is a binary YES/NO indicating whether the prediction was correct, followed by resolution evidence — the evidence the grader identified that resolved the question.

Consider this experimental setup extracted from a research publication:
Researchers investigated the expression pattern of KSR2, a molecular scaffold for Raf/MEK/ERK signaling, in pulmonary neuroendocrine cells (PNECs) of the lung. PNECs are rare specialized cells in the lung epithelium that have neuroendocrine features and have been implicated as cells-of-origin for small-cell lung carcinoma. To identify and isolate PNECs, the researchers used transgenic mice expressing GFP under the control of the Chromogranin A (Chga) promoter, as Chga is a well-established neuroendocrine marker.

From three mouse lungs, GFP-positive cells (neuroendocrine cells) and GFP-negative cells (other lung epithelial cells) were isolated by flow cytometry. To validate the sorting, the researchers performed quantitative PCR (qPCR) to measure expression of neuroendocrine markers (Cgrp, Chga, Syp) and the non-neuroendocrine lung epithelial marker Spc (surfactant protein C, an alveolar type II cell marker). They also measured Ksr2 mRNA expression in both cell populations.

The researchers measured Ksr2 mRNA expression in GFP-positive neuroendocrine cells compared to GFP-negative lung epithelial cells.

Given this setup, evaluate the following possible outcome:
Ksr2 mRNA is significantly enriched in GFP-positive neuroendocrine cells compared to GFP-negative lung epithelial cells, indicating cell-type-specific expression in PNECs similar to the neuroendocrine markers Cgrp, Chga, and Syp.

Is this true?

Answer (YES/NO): YES